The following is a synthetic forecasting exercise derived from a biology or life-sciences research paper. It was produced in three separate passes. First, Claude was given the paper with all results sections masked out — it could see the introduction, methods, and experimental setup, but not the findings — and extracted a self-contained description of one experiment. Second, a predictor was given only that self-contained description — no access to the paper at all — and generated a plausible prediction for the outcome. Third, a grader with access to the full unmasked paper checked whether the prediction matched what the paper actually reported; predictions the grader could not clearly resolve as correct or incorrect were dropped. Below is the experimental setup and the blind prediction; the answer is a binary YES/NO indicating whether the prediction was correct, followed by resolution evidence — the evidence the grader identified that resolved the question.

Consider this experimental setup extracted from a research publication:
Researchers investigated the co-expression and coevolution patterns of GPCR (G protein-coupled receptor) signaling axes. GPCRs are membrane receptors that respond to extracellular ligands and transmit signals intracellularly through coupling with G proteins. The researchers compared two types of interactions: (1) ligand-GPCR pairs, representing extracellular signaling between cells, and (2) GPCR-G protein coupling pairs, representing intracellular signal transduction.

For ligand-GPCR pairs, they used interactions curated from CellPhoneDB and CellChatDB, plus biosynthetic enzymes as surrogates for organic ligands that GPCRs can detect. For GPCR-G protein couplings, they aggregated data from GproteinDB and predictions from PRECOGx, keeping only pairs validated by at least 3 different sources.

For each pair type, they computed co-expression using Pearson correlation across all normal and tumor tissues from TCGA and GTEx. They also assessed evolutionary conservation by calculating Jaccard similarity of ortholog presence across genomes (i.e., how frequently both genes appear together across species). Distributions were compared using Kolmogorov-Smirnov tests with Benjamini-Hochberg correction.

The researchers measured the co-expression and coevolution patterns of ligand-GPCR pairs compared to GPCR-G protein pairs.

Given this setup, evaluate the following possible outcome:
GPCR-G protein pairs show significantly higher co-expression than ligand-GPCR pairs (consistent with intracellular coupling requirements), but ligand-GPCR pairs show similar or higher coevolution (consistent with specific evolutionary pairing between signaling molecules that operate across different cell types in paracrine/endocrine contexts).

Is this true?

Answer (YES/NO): NO